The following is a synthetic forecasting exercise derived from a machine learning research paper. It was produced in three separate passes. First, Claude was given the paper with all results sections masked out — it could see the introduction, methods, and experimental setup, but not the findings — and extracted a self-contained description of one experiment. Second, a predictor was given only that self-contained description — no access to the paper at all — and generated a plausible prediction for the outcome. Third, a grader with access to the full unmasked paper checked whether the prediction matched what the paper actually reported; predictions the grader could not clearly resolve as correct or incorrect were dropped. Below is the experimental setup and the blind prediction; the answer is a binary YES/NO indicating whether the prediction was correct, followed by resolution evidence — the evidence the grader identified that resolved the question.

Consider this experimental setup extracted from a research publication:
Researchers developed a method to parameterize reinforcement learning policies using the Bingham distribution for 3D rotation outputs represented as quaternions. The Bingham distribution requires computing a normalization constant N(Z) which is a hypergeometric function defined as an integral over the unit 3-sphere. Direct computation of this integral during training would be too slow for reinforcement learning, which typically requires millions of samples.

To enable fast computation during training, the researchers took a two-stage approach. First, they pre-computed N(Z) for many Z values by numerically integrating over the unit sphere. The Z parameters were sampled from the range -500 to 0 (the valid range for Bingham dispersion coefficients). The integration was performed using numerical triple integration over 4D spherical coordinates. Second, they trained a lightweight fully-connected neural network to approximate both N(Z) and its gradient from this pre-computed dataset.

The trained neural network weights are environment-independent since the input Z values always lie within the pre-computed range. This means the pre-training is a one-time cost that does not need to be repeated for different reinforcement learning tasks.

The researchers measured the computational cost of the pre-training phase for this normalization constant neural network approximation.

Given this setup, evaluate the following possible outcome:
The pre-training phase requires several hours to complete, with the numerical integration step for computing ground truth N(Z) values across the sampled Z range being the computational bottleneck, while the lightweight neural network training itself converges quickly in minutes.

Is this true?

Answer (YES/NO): NO